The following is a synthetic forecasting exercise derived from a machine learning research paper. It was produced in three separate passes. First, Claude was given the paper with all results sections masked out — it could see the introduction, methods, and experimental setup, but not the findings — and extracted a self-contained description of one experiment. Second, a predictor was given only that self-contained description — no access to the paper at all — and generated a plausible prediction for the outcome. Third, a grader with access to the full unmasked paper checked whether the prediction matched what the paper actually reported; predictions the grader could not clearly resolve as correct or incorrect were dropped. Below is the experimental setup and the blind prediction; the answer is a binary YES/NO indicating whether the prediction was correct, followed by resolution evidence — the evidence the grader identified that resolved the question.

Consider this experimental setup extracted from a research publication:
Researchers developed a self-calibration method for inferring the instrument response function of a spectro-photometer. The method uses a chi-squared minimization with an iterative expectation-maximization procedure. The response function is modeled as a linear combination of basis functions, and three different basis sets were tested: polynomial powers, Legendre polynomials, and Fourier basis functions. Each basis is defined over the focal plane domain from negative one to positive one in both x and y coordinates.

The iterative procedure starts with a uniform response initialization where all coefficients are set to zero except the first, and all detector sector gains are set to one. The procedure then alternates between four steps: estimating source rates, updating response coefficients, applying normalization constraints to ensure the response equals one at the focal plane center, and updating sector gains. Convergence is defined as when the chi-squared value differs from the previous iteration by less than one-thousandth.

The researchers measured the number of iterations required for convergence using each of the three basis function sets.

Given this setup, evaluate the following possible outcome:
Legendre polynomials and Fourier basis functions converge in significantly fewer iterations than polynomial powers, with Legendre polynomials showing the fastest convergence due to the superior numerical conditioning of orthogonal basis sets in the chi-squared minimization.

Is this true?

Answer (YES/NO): NO